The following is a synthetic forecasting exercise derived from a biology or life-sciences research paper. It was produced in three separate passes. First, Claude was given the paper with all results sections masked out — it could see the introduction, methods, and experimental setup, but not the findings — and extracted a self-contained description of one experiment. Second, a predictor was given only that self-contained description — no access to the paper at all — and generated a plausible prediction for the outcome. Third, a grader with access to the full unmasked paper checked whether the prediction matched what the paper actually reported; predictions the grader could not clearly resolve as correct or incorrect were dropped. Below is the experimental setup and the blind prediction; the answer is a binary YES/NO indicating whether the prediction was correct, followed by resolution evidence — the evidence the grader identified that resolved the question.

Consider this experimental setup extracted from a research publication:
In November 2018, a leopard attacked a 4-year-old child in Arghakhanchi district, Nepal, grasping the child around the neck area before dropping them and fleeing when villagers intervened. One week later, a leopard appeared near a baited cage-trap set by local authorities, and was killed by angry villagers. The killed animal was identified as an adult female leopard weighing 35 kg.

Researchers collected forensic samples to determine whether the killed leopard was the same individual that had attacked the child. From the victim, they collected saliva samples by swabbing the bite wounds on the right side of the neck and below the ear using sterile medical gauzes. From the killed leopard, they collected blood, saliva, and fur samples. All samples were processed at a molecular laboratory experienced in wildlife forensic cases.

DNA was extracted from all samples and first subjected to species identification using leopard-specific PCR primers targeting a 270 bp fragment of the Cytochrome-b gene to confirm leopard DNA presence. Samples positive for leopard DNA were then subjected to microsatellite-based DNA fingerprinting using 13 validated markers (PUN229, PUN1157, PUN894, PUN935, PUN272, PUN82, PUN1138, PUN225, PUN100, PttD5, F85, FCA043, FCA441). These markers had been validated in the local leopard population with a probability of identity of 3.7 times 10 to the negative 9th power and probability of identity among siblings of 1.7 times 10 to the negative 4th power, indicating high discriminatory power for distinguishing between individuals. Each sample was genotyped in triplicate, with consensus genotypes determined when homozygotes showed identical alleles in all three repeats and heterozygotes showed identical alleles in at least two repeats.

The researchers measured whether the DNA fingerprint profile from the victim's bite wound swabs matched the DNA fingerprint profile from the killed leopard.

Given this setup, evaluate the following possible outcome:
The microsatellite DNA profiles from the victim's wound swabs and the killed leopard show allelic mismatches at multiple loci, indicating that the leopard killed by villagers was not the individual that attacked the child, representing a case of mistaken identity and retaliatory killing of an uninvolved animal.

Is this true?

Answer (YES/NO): NO